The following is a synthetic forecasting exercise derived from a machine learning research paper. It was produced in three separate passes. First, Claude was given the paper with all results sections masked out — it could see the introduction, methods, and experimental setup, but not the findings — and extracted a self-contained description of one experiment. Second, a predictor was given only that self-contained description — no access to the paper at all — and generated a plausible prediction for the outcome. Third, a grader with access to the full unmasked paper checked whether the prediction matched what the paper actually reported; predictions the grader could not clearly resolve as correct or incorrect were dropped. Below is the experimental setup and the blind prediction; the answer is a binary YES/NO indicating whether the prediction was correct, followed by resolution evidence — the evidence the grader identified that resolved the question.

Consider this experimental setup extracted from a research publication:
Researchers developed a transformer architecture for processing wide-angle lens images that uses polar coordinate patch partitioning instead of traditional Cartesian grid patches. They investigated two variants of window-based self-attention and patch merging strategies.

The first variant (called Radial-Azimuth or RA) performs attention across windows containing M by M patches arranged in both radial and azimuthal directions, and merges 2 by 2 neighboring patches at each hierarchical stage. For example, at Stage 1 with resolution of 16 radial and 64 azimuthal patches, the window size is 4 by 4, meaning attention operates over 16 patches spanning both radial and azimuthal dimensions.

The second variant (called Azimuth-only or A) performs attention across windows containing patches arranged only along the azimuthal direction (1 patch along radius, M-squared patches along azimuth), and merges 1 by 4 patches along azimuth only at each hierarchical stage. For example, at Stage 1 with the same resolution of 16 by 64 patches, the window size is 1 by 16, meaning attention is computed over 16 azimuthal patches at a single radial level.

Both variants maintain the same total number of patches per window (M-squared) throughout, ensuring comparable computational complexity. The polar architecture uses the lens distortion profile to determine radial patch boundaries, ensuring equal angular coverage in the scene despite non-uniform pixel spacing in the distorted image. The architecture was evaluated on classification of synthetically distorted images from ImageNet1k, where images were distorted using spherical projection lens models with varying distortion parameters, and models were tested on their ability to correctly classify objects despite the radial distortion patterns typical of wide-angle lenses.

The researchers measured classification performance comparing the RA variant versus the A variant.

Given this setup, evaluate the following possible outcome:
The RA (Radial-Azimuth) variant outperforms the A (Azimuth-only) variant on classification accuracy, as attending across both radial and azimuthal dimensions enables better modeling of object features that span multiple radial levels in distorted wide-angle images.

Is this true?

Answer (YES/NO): NO